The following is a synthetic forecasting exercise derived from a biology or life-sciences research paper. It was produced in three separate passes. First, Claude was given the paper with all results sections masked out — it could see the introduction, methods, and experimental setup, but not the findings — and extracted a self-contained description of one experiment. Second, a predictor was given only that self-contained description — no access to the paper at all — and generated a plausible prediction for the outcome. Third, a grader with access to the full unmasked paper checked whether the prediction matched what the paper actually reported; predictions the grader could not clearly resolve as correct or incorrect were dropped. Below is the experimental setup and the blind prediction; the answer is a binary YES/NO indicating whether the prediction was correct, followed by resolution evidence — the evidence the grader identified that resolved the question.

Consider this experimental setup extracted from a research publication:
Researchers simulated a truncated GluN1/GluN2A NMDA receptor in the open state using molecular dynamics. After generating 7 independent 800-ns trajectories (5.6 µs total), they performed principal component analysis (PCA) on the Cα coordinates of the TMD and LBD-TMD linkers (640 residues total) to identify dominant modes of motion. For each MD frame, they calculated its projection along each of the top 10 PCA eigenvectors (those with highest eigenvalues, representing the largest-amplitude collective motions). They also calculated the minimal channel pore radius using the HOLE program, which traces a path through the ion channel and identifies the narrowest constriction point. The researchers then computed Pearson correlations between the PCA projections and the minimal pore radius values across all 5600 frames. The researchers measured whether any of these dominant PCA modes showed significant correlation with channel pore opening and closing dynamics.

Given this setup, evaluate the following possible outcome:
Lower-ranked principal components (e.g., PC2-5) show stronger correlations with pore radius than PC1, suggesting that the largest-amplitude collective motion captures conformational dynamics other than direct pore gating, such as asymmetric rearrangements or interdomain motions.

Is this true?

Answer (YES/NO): NO